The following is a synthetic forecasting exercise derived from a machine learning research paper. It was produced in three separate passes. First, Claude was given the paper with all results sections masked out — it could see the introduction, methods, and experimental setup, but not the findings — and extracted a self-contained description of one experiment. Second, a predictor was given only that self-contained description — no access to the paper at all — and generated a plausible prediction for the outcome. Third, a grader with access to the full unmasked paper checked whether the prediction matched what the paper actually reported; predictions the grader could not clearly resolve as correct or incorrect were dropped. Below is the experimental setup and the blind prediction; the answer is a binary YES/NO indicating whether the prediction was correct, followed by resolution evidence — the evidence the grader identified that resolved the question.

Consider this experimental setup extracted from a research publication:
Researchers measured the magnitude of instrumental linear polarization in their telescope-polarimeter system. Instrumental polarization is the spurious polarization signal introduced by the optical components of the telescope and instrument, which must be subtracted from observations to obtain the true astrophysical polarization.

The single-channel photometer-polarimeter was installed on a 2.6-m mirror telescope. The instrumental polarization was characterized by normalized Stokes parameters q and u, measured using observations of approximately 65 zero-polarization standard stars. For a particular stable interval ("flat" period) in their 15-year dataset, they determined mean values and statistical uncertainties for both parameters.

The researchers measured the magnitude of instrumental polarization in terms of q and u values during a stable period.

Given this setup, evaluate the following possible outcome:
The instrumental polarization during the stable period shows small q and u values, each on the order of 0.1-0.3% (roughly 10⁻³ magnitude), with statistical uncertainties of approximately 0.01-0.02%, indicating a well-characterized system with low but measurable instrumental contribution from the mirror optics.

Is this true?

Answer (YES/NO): NO